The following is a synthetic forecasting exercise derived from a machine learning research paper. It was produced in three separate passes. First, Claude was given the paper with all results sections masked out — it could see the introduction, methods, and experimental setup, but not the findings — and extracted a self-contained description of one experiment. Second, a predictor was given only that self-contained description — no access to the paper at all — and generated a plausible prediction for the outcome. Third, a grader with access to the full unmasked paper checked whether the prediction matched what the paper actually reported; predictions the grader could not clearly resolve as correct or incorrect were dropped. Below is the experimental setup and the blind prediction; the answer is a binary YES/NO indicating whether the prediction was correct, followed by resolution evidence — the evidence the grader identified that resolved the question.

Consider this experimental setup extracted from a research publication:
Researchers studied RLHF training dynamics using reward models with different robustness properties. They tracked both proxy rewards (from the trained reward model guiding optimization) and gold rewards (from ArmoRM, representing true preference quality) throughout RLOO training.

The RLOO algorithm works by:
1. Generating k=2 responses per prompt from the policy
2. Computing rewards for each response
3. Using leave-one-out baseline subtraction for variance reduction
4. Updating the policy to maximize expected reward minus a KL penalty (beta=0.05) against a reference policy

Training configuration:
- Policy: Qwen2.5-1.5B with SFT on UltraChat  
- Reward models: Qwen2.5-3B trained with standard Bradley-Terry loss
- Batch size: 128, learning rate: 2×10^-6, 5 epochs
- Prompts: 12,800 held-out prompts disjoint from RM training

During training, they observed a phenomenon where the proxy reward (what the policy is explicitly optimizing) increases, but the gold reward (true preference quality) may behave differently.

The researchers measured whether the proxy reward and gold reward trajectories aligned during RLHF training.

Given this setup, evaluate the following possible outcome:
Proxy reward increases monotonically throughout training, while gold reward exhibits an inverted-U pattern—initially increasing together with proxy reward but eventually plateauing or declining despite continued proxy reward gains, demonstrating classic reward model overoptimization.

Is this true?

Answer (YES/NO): NO